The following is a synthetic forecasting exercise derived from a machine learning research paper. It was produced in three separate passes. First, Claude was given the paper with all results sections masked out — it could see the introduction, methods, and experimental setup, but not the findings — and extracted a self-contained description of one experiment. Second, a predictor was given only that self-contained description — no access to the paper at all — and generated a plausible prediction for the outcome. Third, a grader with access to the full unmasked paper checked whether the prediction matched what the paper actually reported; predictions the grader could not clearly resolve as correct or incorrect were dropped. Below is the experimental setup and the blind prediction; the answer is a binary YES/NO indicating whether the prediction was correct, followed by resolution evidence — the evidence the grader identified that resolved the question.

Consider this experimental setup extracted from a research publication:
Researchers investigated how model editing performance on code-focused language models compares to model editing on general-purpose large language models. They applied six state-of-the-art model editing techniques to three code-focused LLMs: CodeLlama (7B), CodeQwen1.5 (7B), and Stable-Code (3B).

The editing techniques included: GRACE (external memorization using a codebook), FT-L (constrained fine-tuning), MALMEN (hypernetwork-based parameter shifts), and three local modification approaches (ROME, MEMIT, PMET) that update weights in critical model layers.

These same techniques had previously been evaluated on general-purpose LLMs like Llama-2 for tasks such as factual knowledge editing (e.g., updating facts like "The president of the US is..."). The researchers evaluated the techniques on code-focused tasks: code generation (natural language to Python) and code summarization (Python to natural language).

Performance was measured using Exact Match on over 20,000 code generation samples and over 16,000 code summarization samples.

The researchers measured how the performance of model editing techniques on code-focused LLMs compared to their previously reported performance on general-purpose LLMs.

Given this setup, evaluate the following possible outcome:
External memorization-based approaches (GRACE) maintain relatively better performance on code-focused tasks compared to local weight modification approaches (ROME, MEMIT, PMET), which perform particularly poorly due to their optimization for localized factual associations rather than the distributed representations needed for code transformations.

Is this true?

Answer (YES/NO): NO